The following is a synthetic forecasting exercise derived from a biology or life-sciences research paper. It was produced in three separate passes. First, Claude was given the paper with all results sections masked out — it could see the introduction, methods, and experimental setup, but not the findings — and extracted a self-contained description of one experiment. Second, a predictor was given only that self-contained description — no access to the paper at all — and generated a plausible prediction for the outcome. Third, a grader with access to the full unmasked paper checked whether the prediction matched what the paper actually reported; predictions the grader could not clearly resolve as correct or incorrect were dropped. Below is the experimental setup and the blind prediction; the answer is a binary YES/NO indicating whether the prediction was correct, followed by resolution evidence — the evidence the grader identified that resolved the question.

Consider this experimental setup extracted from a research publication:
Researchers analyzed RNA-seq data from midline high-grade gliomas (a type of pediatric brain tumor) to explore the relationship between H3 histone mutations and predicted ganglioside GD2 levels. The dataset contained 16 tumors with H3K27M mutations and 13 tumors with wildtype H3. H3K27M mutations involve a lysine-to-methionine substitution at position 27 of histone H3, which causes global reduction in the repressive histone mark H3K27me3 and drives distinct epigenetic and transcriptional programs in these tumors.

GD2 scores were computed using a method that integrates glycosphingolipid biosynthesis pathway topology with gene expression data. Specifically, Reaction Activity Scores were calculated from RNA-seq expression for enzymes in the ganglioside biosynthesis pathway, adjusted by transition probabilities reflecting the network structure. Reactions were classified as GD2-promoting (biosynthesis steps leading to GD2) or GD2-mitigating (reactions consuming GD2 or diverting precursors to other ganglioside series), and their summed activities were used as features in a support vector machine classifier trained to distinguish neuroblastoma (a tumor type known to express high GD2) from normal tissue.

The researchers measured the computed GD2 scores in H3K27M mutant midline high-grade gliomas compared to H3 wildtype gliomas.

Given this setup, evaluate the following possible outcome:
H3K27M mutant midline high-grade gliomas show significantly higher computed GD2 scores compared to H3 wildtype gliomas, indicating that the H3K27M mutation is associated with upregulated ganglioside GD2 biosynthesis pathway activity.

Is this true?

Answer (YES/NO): YES